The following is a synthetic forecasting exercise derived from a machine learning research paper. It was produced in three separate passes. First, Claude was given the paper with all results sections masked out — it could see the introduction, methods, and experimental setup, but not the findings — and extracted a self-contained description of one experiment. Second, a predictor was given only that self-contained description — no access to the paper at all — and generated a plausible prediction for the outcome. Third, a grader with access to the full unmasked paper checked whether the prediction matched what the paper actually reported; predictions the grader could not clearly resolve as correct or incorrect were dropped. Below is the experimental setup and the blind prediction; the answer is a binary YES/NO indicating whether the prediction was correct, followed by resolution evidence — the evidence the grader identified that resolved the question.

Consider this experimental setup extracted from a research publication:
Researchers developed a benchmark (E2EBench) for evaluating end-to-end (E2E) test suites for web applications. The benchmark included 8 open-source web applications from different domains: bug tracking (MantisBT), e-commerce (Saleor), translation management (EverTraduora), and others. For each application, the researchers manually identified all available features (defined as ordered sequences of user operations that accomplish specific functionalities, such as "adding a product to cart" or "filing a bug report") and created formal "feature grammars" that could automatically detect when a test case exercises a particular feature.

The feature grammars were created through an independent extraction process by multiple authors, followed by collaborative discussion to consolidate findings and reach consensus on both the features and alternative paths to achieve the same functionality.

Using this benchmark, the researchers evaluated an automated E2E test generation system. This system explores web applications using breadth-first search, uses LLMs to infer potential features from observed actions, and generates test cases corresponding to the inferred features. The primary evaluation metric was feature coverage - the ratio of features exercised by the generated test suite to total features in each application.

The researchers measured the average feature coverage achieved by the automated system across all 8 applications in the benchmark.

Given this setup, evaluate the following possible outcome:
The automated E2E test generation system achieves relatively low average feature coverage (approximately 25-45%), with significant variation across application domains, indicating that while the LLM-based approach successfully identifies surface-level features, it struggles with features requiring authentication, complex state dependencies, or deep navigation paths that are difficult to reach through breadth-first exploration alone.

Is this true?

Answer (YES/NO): NO